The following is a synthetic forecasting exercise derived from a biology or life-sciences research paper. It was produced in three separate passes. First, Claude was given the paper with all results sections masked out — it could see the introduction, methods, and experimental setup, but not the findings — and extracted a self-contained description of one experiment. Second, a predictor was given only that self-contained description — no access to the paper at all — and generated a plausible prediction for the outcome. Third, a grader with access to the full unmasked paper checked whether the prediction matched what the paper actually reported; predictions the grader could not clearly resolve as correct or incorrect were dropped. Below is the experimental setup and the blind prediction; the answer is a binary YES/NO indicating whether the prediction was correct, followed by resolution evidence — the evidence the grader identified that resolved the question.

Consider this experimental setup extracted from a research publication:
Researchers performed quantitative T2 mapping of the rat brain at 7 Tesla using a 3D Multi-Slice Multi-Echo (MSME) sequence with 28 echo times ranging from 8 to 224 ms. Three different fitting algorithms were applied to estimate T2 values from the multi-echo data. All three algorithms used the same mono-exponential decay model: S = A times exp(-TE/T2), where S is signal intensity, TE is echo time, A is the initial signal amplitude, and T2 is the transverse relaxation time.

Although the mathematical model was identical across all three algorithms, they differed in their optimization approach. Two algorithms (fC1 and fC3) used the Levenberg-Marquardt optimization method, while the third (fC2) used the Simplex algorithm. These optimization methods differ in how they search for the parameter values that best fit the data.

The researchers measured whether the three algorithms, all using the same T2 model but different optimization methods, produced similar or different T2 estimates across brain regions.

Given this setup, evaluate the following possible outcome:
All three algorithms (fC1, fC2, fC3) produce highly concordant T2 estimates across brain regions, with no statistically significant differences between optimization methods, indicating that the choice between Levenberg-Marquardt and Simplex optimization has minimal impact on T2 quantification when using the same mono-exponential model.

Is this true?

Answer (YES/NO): YES